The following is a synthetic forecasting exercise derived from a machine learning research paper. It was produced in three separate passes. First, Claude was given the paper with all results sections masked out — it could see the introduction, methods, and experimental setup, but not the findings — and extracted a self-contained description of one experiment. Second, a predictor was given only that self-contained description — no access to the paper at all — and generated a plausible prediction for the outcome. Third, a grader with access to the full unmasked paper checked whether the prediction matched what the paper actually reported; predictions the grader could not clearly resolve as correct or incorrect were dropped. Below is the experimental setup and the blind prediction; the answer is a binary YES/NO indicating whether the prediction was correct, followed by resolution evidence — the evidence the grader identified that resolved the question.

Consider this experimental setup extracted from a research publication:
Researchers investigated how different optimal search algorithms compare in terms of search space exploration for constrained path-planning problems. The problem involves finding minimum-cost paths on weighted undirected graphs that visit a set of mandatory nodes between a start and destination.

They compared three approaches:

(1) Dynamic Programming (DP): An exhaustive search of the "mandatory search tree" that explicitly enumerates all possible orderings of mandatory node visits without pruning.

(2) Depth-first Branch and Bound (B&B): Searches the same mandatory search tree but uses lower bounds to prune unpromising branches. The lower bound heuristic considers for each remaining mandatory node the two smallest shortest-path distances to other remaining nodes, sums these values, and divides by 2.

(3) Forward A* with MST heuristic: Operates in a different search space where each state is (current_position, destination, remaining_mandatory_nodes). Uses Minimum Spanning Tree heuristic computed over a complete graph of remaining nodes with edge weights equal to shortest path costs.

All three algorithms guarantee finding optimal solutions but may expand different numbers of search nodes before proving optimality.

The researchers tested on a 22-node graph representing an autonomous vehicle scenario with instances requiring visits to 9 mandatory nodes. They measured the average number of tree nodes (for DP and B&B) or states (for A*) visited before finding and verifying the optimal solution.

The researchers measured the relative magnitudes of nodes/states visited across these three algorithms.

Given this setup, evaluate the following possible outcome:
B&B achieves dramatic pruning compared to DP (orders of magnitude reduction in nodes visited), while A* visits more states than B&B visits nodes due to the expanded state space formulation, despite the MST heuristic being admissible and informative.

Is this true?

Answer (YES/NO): NO